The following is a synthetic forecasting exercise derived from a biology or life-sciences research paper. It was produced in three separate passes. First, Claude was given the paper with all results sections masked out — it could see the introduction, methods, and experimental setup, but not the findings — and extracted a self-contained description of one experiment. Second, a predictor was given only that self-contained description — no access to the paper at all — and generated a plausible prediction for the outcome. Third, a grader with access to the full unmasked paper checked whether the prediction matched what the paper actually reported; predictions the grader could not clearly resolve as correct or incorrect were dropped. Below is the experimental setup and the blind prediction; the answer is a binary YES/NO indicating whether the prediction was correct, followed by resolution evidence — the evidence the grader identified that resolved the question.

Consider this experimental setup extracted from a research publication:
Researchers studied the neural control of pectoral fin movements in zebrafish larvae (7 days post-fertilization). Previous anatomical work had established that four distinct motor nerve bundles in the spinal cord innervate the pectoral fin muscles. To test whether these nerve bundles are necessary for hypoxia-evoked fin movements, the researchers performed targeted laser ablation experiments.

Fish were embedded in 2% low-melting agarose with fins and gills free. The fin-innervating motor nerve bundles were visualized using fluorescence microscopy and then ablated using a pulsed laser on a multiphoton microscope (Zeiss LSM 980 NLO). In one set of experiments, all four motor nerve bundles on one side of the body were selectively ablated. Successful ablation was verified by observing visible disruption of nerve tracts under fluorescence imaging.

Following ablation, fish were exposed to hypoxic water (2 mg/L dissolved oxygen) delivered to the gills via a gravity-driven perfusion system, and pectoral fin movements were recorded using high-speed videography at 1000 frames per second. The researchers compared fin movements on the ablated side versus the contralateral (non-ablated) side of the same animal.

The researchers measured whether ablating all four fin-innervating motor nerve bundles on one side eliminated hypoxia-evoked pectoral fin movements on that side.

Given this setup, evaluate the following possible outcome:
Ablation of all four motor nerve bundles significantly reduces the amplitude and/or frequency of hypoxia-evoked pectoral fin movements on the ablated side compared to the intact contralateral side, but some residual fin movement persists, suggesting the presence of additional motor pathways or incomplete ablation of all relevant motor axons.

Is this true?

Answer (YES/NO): NO